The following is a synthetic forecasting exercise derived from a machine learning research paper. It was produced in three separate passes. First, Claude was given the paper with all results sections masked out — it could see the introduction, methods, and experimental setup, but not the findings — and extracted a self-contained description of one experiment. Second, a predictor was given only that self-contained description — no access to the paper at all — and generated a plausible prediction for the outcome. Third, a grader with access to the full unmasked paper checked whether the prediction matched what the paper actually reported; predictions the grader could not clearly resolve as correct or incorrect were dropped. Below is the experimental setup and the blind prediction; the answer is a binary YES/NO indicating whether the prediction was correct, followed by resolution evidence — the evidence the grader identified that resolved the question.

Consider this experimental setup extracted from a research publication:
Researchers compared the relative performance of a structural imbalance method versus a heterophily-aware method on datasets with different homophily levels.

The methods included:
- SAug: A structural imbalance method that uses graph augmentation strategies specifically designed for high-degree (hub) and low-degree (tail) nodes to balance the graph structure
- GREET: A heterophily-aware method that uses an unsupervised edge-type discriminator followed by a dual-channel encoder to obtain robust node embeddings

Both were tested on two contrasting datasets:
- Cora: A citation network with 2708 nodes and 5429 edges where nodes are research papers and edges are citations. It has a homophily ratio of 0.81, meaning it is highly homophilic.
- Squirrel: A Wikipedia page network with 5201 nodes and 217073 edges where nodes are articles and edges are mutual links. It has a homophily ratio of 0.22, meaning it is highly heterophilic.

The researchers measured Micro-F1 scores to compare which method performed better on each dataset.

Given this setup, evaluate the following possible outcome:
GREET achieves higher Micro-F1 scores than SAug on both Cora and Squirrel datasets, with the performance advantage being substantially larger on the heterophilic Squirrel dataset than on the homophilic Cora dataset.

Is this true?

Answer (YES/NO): NO